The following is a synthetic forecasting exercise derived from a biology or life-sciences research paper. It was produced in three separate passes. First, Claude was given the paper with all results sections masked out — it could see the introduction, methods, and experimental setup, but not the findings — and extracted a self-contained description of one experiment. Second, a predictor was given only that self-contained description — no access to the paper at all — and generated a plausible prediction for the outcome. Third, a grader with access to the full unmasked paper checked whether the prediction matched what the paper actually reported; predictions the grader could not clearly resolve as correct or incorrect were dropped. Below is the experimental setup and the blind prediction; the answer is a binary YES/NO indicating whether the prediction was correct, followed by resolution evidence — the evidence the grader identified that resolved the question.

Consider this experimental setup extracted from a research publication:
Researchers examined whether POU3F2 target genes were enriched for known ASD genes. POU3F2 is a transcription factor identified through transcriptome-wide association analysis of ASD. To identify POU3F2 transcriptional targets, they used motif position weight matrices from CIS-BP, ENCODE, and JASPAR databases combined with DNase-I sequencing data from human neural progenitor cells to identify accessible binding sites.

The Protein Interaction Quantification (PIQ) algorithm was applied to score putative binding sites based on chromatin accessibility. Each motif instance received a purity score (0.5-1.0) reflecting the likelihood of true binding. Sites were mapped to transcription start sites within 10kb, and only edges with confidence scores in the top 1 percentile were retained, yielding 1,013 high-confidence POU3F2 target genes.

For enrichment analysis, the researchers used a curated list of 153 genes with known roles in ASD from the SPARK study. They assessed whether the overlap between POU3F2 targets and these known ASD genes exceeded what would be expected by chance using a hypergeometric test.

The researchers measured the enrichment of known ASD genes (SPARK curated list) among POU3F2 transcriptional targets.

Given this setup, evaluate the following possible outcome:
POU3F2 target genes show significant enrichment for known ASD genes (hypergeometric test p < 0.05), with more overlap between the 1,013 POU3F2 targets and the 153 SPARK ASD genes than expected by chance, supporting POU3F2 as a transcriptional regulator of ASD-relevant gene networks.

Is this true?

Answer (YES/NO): YES